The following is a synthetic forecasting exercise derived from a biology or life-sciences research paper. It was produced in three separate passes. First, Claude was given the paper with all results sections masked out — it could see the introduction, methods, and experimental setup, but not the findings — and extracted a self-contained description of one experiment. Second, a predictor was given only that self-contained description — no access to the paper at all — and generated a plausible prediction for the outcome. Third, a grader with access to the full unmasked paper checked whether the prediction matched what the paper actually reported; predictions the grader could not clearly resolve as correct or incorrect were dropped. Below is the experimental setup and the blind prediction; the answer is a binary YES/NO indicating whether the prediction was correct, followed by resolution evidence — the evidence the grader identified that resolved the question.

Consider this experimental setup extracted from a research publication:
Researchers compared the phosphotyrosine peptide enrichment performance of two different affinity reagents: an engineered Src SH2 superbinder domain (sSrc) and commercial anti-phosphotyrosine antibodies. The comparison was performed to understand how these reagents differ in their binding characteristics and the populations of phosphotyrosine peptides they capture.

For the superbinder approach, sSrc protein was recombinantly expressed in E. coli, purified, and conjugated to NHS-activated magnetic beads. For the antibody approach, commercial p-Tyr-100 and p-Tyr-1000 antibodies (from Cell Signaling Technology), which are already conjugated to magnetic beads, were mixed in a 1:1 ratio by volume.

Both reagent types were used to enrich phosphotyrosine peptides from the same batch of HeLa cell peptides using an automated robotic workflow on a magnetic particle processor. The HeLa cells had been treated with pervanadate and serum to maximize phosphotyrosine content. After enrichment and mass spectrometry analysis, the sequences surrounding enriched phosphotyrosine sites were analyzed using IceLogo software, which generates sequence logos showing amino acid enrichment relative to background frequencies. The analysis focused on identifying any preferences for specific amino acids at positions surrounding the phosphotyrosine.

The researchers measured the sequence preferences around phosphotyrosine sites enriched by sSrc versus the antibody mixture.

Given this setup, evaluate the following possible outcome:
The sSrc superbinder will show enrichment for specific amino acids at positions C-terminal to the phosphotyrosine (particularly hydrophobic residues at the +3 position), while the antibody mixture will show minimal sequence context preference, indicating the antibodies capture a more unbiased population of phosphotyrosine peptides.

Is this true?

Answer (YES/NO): NO